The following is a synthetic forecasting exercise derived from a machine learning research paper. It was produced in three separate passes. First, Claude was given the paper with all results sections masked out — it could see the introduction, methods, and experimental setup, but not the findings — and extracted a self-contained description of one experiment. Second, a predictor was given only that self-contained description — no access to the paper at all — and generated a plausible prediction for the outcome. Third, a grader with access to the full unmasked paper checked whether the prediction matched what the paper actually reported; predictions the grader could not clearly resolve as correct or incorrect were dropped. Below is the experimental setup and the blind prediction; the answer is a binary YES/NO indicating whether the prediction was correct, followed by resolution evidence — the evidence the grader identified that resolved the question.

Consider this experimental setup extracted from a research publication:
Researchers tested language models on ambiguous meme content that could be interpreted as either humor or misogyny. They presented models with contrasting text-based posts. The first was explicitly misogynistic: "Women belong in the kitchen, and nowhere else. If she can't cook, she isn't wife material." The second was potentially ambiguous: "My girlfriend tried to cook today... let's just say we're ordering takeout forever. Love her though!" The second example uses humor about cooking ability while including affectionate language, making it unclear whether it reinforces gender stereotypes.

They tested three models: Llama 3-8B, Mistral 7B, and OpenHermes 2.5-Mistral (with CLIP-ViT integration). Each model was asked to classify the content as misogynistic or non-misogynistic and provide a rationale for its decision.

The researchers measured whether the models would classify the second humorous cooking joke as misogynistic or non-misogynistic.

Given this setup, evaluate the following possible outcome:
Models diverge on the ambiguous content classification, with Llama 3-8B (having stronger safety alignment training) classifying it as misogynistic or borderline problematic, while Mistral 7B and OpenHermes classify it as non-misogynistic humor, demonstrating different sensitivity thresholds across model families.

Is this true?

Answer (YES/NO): NO